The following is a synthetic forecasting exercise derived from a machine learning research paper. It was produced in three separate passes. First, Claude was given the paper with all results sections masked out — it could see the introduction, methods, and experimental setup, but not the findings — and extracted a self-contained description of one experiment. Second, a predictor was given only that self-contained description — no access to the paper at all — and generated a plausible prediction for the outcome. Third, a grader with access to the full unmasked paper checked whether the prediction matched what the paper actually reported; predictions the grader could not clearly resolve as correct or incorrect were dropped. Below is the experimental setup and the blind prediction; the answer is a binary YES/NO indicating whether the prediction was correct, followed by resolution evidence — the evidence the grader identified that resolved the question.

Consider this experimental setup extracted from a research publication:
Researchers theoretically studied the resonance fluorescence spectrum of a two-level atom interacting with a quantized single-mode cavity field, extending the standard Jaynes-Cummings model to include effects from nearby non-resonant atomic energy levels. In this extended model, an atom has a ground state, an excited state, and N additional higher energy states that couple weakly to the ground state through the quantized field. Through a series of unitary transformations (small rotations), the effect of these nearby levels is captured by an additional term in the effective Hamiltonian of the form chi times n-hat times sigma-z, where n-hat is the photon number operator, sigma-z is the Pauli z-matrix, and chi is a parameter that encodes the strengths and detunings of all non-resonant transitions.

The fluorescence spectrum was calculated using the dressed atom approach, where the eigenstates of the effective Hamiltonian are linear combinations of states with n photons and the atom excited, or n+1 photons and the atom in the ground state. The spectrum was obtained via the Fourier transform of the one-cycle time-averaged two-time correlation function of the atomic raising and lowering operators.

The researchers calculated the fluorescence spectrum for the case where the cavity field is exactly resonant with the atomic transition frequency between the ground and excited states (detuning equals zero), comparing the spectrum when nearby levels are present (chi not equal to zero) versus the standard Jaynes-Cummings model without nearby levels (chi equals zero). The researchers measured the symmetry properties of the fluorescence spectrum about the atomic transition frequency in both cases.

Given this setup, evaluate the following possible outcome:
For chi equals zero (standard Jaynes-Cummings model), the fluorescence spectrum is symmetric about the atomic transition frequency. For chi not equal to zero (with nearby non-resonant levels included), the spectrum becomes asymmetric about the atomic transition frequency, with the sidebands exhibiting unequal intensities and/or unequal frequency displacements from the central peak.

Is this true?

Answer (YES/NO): YES